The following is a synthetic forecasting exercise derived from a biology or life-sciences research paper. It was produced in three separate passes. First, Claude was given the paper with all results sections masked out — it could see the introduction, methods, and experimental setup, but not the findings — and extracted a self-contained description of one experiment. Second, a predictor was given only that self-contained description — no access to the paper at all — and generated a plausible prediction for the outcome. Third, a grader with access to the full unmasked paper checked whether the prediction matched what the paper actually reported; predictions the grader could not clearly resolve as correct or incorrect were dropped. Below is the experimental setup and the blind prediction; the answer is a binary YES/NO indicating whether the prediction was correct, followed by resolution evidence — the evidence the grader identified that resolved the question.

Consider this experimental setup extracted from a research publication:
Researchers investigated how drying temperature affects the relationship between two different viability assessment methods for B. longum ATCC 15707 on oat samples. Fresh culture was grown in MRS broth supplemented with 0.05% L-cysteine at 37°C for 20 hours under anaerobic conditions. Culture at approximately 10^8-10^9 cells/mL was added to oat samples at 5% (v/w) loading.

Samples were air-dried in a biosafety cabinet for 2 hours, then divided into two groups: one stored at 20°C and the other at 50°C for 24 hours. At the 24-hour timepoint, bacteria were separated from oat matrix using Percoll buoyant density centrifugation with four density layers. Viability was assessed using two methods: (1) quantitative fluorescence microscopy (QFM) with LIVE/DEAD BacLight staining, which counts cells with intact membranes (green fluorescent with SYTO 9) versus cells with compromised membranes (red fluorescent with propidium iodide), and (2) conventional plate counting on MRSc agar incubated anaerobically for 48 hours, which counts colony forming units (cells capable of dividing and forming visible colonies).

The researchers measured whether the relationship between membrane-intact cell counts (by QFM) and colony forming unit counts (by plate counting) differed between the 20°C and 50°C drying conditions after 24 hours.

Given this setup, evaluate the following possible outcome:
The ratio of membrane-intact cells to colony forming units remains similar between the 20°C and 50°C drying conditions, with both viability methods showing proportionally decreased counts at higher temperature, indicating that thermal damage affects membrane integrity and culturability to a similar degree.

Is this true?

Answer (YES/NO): NO